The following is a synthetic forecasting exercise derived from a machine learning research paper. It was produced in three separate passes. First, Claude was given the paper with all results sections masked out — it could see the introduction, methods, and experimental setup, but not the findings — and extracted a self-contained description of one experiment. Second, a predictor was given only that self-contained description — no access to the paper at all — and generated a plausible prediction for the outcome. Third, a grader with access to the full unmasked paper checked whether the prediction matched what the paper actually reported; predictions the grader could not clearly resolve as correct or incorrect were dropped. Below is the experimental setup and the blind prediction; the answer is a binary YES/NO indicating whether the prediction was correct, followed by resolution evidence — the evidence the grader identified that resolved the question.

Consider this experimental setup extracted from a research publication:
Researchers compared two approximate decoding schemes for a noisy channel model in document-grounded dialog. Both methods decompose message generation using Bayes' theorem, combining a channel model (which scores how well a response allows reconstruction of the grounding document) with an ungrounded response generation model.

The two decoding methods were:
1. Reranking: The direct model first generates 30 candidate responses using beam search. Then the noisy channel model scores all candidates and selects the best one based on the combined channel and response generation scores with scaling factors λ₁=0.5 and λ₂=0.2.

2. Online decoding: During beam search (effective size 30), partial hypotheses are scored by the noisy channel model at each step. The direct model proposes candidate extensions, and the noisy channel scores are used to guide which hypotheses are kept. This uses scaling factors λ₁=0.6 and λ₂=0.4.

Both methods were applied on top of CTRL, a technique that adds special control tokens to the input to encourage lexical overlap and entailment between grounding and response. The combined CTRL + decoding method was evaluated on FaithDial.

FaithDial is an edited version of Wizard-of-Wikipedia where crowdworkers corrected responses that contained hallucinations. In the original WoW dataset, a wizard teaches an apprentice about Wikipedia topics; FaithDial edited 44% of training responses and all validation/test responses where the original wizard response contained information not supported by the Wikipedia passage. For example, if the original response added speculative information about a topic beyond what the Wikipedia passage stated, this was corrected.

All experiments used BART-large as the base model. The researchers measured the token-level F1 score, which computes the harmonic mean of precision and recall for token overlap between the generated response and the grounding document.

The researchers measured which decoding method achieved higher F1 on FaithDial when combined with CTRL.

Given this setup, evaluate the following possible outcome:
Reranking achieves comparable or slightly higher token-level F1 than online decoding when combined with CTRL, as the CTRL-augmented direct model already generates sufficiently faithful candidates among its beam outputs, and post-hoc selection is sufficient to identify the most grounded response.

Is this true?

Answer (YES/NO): NO